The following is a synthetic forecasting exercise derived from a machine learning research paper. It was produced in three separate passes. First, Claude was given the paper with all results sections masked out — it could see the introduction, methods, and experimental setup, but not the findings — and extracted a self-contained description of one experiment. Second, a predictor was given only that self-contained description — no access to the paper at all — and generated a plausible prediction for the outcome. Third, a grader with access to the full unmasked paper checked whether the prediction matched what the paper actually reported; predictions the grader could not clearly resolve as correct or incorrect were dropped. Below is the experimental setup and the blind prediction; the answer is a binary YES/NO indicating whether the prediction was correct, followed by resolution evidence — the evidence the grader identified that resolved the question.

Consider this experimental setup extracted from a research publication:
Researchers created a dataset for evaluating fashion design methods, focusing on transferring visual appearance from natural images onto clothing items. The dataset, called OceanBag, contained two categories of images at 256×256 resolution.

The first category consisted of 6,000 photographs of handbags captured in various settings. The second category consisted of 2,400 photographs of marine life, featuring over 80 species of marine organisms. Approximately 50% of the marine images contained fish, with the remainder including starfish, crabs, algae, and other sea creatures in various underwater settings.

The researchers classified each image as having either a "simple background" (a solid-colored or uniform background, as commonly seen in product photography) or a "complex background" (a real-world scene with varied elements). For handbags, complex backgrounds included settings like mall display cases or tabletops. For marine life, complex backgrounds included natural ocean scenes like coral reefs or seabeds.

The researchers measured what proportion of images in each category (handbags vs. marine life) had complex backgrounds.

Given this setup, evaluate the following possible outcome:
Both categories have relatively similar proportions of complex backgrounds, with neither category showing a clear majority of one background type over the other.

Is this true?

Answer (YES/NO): NO